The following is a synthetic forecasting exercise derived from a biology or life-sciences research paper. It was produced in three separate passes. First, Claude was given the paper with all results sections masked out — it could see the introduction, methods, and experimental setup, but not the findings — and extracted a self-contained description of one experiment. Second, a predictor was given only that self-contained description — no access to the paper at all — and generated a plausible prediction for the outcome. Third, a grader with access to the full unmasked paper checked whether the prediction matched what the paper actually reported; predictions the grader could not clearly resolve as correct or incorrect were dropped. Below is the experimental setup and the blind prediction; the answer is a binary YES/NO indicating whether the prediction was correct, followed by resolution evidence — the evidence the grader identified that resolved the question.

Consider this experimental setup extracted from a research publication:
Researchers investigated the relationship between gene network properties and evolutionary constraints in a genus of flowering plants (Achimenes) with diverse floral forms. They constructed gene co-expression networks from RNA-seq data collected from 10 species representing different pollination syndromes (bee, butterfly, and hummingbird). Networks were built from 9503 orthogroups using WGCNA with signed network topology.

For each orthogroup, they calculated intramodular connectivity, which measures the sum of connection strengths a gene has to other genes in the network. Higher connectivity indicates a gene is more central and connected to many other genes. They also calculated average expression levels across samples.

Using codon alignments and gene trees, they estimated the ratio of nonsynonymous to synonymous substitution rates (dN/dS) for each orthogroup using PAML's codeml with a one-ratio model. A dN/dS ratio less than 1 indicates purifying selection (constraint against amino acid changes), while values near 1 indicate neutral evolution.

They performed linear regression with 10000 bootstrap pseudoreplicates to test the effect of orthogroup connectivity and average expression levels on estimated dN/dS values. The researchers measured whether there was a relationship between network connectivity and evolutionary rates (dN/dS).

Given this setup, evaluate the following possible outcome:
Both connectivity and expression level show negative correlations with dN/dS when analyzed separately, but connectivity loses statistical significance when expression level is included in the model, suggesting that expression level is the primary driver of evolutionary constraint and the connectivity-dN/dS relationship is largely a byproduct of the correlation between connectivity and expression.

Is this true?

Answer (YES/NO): NO